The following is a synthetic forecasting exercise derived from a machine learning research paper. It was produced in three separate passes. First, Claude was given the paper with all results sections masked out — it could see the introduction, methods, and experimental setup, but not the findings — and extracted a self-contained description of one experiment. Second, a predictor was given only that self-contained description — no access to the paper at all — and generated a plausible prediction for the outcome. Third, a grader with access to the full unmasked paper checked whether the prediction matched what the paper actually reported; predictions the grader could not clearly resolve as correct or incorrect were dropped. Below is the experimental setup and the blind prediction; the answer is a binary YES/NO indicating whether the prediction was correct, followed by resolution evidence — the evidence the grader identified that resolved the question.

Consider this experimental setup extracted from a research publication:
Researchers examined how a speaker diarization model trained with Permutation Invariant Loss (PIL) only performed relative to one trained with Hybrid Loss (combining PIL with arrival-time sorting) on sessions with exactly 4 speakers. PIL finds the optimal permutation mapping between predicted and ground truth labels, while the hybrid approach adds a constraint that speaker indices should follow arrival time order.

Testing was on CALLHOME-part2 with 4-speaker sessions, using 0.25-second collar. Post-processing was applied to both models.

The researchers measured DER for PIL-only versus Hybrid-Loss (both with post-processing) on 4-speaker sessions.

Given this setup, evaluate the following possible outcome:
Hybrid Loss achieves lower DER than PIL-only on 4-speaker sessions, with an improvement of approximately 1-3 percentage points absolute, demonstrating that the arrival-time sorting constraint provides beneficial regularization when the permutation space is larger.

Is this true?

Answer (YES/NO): YES